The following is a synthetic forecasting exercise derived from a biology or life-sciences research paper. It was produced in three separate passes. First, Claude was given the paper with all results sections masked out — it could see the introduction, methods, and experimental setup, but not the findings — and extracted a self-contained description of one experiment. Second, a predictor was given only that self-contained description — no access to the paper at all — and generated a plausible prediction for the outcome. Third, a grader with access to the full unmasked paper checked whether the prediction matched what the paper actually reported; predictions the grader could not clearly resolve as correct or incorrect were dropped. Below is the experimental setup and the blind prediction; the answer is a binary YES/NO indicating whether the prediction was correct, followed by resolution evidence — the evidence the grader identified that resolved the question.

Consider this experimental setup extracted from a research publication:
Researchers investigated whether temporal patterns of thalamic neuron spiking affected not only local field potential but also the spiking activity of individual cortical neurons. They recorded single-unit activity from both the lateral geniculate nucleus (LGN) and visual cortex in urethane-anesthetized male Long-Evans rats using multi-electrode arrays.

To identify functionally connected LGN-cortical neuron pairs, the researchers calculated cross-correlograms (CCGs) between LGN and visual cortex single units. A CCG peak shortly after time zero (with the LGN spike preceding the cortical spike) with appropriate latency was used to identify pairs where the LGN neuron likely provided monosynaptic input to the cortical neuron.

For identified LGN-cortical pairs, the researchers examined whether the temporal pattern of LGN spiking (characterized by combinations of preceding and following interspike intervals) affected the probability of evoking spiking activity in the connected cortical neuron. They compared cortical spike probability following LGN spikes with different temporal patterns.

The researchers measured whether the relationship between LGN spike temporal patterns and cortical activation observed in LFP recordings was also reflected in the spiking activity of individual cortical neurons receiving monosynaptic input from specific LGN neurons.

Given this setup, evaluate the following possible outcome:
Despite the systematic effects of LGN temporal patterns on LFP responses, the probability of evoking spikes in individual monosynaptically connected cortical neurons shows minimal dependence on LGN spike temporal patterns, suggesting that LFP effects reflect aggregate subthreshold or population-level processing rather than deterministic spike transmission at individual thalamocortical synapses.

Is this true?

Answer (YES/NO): NO